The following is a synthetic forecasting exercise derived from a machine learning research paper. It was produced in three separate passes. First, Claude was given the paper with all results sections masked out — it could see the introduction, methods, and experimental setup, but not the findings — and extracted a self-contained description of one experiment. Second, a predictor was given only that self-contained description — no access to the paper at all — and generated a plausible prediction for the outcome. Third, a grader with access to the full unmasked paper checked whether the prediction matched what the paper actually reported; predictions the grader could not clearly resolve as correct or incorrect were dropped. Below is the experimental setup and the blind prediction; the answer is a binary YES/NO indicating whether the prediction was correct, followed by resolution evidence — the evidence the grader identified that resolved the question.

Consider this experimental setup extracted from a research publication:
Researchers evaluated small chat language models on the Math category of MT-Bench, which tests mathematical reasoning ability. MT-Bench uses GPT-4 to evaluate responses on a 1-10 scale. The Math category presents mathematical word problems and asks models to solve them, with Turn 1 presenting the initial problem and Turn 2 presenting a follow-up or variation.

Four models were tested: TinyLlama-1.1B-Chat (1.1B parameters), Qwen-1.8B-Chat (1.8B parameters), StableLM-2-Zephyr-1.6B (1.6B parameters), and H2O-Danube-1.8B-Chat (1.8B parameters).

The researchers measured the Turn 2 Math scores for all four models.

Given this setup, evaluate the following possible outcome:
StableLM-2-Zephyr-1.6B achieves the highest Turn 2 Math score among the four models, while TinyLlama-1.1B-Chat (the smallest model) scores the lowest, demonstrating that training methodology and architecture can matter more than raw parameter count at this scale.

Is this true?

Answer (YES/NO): NO